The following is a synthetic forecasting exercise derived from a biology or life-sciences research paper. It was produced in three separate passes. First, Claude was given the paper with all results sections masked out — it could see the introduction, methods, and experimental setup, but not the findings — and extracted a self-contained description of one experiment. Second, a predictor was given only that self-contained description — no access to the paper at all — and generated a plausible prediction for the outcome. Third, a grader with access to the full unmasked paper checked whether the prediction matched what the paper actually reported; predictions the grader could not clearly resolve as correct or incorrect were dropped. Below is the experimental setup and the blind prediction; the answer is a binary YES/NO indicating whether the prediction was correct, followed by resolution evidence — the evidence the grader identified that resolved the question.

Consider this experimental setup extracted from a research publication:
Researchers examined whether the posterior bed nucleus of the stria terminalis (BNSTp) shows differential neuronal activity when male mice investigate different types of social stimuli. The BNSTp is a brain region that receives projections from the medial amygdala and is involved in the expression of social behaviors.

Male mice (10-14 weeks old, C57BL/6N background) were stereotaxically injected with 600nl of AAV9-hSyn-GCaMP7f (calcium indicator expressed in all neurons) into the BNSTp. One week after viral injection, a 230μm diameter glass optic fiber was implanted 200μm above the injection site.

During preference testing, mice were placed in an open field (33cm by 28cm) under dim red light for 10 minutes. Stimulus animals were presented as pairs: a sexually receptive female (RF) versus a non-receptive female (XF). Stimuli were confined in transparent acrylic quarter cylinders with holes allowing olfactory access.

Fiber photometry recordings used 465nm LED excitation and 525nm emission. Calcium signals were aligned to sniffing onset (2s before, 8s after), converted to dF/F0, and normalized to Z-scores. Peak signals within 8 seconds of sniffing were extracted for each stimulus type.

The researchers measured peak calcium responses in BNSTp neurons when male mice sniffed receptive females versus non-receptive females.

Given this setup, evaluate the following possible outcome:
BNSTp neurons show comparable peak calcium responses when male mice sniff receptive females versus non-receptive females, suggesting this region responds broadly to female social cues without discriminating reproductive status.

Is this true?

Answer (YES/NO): NO